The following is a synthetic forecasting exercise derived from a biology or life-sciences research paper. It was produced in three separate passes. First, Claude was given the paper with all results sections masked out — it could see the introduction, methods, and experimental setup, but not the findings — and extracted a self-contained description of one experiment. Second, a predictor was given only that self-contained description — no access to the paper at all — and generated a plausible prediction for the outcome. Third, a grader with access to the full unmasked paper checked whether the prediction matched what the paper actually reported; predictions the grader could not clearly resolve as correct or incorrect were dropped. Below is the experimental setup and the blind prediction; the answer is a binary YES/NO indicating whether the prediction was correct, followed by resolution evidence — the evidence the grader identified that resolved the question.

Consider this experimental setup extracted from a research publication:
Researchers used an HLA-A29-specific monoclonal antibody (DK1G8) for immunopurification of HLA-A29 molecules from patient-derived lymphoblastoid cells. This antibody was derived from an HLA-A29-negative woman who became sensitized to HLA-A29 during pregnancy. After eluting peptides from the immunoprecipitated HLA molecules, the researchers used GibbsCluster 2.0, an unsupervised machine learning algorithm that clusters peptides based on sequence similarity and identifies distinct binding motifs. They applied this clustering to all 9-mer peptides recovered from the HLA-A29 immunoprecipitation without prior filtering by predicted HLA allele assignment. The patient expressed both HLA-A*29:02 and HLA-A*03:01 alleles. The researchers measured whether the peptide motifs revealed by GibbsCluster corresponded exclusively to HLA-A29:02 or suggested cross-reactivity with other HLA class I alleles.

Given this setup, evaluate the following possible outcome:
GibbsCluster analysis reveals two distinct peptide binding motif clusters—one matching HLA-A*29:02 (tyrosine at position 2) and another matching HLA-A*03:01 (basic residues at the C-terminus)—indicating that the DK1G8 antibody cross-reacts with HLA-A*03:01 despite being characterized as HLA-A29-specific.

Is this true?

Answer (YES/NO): NO